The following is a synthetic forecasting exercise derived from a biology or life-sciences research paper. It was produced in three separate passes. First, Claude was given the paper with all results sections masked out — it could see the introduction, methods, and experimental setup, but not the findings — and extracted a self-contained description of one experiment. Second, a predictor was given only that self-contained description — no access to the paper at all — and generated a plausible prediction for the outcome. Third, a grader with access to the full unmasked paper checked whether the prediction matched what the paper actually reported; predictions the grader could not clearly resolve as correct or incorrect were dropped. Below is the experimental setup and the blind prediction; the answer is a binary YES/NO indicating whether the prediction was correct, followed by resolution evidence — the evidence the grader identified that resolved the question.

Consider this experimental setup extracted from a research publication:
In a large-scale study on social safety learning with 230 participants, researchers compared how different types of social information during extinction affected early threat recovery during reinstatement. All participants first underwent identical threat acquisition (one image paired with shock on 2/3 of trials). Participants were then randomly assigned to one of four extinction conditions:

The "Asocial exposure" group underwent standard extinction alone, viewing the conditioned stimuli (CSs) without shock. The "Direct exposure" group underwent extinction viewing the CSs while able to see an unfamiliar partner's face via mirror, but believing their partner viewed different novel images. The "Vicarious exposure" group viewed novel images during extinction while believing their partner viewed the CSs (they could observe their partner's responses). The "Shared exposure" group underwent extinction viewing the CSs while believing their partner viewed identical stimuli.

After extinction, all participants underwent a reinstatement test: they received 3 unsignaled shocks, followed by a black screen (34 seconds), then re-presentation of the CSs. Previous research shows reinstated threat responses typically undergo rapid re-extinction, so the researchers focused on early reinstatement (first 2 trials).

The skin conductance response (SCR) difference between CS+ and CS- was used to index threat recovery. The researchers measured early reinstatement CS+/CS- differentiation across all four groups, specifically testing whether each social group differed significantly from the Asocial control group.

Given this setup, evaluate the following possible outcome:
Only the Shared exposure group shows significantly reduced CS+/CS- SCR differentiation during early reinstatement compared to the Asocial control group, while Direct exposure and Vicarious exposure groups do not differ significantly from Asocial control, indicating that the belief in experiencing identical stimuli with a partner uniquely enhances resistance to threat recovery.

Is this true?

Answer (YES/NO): YES